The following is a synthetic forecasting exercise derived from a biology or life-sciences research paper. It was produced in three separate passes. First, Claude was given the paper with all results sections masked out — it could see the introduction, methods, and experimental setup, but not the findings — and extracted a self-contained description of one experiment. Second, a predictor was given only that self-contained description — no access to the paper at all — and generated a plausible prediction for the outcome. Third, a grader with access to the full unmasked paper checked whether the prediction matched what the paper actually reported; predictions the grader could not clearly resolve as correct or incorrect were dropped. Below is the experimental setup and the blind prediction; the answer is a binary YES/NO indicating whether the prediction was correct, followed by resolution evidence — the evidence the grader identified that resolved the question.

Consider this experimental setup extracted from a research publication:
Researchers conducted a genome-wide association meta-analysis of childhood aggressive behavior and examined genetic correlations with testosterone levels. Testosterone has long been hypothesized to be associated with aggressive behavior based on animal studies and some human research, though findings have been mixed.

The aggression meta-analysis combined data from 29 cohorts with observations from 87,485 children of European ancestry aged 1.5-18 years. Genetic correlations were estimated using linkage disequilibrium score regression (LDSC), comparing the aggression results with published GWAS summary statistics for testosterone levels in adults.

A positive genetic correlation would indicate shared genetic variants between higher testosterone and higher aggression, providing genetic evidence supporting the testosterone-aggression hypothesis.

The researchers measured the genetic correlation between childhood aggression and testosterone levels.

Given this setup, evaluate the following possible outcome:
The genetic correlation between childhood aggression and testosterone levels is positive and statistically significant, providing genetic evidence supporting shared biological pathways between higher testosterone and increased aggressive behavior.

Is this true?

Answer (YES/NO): NO